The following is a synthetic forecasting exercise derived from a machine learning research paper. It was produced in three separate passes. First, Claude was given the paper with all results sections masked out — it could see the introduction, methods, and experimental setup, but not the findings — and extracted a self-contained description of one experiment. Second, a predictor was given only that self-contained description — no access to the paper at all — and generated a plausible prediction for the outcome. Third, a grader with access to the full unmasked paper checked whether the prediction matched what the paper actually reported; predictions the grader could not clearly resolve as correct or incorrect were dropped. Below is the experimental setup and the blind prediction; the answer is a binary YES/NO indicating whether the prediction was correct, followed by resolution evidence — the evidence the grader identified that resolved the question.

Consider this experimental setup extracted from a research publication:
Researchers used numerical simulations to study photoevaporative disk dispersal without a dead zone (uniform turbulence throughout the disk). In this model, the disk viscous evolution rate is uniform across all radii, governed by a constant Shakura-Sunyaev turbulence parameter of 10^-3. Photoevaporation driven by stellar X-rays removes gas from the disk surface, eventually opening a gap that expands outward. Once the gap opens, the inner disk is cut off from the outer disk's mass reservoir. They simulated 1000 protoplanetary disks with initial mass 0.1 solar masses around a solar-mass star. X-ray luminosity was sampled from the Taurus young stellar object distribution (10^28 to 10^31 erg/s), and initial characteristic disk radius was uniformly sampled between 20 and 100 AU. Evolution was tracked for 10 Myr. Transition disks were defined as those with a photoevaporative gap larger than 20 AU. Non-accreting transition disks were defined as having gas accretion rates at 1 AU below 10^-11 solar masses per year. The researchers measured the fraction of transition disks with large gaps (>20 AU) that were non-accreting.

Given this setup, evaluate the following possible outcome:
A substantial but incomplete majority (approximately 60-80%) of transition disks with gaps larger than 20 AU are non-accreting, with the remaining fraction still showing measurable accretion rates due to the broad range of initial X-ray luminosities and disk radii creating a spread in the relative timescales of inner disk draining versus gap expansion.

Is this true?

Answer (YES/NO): NO